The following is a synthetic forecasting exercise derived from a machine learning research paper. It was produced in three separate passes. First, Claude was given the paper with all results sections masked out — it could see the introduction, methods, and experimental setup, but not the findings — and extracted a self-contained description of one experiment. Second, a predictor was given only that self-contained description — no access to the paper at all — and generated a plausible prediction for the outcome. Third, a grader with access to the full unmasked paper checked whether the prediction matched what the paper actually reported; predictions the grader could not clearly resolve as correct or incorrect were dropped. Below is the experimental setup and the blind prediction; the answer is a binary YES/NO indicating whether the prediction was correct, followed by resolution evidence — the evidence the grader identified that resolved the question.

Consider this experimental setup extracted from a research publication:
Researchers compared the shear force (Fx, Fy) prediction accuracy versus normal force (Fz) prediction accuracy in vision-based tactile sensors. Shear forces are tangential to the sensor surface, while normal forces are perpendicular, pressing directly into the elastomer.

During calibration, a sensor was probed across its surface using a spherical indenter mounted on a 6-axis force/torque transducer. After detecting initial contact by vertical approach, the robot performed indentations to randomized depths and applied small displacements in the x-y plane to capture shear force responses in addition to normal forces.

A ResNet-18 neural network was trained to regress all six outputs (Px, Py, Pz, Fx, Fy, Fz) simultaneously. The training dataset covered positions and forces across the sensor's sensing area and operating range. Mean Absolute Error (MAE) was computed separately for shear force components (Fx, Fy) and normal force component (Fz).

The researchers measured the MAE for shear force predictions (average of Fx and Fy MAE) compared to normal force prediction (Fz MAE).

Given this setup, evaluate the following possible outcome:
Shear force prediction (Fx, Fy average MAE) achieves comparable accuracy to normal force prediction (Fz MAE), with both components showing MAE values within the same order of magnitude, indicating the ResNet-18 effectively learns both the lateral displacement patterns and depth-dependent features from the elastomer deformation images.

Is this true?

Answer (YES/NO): NO